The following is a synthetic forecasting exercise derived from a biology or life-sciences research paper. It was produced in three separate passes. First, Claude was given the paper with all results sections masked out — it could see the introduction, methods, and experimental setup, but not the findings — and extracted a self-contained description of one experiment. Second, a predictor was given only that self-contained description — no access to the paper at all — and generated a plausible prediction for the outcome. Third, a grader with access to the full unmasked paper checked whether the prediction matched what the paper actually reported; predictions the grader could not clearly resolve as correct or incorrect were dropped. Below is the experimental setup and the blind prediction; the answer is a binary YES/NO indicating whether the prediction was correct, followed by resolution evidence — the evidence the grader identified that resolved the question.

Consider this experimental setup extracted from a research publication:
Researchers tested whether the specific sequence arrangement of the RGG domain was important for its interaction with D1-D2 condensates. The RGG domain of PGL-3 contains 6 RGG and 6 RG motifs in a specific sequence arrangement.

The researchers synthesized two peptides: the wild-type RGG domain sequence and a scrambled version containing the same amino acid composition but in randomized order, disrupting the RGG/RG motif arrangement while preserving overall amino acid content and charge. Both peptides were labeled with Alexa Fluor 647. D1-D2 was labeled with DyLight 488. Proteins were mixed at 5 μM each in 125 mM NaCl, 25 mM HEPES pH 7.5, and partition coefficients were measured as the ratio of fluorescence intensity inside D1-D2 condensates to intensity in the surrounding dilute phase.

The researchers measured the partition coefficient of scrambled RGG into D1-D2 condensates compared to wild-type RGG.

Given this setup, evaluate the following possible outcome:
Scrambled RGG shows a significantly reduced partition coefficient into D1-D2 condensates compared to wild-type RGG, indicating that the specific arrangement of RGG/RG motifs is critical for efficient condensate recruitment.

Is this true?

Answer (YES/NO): NO